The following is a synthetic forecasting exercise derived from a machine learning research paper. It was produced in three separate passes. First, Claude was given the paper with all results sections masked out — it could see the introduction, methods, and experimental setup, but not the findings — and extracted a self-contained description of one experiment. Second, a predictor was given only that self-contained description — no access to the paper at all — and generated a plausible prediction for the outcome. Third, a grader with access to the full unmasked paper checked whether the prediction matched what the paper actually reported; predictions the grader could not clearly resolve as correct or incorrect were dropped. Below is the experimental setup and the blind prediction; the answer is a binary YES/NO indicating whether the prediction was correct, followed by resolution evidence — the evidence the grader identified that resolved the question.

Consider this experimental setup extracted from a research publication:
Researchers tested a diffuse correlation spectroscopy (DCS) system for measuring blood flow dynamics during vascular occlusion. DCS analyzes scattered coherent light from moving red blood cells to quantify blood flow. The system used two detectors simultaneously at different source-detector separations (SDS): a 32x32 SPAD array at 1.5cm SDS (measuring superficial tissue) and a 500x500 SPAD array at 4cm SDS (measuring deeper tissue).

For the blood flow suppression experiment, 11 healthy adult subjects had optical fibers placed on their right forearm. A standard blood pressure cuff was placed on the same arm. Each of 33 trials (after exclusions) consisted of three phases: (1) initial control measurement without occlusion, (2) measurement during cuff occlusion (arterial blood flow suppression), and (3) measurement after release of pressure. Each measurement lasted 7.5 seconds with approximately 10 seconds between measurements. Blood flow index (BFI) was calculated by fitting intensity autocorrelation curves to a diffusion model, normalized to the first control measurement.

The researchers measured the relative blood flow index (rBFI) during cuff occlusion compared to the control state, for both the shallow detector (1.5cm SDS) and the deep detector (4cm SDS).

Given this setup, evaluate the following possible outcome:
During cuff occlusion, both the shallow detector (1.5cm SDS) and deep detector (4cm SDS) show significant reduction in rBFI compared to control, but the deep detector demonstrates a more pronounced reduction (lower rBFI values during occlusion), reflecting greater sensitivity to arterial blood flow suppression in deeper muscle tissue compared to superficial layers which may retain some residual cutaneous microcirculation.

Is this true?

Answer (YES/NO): YES